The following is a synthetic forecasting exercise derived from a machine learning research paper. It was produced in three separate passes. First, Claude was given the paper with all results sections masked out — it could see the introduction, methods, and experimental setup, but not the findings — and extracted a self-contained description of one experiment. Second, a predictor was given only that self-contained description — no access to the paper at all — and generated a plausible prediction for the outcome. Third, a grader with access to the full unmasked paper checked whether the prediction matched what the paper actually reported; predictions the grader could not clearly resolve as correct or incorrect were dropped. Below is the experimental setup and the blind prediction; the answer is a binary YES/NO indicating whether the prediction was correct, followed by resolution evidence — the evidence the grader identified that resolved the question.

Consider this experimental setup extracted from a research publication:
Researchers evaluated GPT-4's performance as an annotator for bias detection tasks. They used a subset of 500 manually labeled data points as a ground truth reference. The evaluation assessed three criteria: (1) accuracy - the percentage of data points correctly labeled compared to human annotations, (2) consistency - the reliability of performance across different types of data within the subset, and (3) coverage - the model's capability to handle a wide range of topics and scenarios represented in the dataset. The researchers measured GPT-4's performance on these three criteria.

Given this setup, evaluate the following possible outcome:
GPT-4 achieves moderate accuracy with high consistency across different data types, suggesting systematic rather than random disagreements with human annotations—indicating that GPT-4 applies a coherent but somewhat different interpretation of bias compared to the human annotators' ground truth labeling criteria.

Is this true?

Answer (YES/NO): NO